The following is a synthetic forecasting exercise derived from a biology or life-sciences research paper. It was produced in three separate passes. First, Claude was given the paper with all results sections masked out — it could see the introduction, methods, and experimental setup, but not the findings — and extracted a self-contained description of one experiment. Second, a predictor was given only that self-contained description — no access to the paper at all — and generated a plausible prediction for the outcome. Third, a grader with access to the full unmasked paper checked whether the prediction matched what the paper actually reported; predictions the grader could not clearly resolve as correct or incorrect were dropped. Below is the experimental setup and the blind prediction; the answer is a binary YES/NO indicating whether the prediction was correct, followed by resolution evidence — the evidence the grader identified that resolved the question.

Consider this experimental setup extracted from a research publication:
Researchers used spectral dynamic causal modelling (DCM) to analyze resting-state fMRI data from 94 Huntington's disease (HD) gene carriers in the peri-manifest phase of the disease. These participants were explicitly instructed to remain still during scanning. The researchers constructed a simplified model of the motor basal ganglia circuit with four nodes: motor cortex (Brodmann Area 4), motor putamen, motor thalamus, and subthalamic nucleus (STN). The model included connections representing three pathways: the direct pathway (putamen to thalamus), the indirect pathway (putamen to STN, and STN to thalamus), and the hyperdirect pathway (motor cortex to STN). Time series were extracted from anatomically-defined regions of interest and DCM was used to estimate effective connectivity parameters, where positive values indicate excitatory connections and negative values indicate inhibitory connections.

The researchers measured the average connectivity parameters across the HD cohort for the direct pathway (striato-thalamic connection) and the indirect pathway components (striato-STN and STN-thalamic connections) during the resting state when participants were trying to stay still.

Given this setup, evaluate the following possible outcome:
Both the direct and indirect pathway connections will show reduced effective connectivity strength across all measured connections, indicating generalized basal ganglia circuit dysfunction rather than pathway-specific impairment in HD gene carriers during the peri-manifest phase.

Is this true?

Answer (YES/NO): NO